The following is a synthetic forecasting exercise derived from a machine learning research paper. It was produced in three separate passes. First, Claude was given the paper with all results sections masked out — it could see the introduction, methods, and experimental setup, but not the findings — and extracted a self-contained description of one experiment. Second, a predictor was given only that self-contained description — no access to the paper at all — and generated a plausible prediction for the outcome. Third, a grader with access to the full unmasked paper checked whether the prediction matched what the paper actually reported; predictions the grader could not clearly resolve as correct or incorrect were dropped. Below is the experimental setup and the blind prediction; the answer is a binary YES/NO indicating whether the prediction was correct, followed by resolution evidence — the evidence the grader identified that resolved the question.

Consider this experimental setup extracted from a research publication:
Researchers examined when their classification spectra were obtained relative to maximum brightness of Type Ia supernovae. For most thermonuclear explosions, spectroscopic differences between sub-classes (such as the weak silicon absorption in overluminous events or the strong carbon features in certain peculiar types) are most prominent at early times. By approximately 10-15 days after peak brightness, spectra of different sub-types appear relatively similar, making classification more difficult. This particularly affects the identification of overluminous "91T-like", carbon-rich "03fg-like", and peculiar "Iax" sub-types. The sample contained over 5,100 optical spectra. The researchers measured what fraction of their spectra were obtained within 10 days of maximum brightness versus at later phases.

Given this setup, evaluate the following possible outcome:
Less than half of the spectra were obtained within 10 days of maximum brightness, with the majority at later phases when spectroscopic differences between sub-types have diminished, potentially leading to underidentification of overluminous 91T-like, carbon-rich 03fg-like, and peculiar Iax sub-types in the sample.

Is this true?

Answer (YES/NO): NO